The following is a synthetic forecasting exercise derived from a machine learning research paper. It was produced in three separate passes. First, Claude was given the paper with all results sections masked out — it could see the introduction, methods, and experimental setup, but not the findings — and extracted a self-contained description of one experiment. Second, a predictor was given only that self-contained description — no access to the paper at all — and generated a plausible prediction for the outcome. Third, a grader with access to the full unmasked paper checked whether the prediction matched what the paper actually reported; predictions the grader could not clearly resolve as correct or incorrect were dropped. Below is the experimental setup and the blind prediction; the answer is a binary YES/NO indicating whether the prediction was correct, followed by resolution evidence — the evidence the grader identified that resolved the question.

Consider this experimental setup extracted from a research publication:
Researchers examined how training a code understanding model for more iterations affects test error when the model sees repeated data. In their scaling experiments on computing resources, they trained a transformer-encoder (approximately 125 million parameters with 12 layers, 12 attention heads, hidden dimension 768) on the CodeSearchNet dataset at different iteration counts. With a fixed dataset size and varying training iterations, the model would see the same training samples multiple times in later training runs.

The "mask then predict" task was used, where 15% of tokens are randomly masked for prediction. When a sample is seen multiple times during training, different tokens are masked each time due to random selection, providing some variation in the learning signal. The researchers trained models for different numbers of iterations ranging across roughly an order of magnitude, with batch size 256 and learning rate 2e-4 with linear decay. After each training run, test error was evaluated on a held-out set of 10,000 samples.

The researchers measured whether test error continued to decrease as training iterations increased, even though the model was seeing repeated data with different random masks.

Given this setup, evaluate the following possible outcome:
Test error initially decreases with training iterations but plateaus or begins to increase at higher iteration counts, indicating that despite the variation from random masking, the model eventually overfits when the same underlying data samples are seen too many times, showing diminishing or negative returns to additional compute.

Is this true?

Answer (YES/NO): NO